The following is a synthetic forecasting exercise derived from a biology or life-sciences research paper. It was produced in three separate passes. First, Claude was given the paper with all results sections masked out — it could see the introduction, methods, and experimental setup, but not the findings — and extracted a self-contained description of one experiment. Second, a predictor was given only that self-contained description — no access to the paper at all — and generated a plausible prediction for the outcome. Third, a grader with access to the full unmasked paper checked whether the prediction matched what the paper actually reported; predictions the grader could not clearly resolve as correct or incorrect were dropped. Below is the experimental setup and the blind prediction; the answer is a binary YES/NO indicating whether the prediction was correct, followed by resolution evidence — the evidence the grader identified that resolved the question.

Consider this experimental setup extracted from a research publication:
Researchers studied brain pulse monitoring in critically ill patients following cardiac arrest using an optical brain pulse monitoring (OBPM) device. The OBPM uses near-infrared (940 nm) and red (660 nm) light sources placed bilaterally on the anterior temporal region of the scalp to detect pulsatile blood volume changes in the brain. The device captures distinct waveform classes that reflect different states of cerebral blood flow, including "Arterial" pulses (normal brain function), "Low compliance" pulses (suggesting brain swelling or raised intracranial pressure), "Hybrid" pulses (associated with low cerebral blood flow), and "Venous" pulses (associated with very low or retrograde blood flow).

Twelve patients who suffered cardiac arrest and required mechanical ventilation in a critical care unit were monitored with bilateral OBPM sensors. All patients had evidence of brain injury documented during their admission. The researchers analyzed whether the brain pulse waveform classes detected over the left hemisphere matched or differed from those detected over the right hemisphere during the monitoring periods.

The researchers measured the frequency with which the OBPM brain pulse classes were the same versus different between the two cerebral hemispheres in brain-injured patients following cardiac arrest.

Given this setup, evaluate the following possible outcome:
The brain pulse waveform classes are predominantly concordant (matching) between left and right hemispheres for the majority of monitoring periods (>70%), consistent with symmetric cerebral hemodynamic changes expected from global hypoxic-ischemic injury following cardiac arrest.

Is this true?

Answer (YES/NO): NO